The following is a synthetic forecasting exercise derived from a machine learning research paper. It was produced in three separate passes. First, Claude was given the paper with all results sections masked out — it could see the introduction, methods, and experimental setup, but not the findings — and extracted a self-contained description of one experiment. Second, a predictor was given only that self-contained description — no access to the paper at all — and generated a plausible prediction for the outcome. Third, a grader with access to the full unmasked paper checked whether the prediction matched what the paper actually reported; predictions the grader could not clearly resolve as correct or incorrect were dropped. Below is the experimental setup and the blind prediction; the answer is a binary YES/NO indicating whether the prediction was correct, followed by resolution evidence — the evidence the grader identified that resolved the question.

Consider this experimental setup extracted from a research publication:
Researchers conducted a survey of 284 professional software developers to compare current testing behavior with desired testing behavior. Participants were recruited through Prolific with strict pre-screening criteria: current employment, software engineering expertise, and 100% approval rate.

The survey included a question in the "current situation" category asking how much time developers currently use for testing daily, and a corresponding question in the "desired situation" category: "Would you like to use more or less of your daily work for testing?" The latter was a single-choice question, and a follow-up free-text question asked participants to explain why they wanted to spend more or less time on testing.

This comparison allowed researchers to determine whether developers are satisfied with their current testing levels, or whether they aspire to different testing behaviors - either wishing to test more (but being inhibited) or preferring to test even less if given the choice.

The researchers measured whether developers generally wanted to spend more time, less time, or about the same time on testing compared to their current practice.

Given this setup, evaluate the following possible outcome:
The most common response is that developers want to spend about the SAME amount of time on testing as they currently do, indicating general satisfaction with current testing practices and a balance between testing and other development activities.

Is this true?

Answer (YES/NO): NO